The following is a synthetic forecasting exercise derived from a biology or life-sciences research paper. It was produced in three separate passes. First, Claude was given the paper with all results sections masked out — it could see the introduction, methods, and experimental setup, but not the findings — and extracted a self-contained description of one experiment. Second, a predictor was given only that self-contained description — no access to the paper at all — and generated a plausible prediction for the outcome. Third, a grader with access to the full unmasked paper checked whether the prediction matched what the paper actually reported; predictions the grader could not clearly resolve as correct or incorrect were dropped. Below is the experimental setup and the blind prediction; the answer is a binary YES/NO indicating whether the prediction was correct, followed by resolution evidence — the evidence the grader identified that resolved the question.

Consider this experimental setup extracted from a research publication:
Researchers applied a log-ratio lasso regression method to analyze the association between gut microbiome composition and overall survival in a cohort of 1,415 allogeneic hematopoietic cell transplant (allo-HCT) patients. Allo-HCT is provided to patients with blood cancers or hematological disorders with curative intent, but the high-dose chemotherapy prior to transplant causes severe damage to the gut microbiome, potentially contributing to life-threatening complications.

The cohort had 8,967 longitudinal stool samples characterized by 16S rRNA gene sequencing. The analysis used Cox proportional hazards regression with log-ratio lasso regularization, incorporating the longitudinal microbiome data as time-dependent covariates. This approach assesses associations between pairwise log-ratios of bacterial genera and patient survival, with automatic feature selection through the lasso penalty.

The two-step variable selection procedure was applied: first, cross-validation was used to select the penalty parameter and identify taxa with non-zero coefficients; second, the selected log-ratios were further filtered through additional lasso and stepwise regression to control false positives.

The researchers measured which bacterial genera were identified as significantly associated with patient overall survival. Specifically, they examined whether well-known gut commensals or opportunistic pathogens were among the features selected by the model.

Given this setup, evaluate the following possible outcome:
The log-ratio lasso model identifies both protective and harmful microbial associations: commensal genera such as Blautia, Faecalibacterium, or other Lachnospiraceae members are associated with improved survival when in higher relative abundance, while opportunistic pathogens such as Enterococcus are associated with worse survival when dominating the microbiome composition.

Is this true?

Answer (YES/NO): YES